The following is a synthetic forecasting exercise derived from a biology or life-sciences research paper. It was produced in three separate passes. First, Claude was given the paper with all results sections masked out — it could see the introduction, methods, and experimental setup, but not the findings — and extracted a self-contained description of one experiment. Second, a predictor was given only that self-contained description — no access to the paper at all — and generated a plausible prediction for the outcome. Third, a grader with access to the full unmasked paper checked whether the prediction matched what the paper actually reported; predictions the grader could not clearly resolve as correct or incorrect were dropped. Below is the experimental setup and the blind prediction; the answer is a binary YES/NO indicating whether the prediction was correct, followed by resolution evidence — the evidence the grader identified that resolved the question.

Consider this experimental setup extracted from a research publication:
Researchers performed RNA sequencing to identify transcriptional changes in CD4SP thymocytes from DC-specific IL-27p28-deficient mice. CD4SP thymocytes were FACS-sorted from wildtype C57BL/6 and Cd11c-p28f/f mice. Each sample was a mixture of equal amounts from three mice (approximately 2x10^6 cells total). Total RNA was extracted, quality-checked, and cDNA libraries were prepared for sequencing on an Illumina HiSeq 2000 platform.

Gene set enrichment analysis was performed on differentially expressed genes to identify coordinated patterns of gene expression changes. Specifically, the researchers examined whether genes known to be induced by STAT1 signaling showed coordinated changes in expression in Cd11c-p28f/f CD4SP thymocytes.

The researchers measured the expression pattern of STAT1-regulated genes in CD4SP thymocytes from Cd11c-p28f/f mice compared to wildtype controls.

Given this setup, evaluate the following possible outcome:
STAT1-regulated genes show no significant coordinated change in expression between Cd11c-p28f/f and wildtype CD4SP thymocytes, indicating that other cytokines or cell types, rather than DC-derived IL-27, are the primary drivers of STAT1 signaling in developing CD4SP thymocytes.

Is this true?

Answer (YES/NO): NO